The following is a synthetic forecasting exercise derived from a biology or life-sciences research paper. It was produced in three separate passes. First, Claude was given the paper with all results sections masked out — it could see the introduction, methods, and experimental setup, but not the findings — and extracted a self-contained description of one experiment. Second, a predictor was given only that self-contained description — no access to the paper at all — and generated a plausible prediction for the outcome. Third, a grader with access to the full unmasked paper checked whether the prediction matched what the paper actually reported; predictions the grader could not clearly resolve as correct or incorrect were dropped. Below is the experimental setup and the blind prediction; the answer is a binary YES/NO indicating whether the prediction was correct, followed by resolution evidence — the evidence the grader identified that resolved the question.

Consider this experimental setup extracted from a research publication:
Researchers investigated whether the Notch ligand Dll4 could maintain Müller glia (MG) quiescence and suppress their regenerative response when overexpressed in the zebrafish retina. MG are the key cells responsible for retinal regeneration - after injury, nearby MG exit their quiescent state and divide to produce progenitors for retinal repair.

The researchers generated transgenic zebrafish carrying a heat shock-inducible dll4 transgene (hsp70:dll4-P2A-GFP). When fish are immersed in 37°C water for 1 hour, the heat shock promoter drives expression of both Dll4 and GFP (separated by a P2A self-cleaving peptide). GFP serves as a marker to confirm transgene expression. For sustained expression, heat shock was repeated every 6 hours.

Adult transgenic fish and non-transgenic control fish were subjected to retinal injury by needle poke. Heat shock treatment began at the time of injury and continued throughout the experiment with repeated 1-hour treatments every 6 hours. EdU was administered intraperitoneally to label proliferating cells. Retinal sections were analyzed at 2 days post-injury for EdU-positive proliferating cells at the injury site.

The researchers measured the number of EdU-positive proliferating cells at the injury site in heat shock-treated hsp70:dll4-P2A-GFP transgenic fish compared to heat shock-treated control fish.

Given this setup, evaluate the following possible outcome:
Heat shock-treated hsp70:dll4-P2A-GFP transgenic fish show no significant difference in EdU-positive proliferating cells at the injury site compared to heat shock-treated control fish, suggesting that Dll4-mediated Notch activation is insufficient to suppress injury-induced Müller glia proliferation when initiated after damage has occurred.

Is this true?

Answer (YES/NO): NO